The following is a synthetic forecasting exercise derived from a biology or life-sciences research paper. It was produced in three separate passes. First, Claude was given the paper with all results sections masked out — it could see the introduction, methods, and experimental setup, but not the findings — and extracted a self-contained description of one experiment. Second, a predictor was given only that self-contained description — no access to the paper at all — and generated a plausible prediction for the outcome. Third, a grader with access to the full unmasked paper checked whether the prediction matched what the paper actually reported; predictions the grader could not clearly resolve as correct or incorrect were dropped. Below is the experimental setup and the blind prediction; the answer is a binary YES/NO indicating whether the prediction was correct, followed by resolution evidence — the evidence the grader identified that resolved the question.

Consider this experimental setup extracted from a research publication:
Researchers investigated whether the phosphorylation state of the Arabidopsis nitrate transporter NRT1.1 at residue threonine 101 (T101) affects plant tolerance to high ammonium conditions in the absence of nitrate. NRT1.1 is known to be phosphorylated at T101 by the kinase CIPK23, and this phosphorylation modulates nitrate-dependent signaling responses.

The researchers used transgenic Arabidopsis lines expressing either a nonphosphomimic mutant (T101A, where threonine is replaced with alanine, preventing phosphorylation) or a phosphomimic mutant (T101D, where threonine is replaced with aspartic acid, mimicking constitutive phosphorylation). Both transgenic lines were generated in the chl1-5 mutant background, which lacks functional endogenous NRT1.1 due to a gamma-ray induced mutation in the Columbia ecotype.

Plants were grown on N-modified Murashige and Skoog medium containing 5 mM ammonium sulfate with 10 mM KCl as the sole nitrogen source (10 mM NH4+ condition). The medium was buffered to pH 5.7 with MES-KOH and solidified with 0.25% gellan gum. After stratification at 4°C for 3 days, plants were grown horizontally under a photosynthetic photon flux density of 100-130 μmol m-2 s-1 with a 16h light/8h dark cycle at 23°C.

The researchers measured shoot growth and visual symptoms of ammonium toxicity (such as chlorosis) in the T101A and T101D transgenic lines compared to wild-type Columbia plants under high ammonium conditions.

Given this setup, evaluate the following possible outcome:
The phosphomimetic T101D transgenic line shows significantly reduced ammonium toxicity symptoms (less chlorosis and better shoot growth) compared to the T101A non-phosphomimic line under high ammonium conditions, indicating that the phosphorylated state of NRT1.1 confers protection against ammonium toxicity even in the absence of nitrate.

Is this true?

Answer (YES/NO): NO